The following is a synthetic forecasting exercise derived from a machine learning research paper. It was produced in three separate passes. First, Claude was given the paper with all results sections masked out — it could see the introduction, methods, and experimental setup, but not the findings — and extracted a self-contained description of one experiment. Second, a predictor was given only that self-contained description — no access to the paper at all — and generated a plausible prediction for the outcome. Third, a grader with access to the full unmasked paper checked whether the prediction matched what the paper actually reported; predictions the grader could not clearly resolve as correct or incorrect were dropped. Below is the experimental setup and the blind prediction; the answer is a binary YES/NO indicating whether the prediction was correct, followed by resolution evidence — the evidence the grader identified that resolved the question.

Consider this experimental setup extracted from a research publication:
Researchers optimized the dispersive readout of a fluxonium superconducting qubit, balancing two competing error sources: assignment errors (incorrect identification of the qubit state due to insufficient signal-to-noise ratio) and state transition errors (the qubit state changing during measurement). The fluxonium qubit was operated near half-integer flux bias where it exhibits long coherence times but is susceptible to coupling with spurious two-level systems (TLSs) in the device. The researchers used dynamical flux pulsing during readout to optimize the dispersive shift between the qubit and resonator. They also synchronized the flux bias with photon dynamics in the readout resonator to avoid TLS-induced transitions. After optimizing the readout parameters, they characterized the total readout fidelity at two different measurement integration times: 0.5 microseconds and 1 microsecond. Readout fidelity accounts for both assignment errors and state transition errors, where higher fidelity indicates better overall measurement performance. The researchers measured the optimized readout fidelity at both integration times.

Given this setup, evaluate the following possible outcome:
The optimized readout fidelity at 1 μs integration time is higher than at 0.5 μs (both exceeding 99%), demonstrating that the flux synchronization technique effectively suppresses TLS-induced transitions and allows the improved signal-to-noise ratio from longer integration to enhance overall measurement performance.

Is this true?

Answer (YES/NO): NO